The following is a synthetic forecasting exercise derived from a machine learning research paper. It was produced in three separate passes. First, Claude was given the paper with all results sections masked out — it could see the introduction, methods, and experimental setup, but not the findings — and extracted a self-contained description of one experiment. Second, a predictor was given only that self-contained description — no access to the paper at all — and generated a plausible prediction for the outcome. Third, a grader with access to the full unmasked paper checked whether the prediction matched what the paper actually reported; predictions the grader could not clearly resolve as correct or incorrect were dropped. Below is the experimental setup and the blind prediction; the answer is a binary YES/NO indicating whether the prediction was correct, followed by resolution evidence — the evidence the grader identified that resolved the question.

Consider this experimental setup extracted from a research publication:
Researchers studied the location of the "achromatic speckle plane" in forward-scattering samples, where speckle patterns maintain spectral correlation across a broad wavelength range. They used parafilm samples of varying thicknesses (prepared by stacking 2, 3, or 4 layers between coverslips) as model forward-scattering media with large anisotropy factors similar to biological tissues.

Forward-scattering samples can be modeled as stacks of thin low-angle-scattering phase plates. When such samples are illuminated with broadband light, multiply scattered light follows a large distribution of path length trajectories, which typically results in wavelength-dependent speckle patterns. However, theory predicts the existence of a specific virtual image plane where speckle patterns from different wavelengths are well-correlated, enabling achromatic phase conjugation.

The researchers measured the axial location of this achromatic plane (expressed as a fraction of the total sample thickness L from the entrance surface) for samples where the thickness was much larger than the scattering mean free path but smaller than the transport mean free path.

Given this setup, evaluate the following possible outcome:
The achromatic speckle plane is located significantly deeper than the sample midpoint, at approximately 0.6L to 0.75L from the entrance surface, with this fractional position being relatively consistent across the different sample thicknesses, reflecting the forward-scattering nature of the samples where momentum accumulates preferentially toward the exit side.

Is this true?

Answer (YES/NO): YES